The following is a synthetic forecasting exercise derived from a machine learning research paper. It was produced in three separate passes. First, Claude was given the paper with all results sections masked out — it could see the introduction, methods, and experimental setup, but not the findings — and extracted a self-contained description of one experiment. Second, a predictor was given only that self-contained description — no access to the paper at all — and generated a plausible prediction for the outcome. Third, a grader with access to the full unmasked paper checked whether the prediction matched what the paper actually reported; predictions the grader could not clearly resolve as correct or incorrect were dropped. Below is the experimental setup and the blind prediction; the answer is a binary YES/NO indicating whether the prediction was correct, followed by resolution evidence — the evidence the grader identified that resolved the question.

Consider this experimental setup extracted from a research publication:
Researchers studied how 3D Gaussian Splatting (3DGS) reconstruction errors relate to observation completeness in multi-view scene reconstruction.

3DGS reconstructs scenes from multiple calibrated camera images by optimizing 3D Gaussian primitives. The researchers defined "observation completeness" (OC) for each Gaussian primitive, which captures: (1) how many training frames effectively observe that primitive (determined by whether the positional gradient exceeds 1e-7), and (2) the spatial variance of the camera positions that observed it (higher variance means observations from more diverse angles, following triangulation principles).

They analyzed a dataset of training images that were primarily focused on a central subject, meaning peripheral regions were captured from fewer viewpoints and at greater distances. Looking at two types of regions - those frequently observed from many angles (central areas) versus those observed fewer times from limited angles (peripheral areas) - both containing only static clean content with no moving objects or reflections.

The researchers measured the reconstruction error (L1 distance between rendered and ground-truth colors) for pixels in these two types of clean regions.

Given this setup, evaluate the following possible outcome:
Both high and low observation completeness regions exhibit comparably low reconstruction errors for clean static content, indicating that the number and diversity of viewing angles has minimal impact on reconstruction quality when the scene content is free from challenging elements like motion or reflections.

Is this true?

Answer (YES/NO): NO